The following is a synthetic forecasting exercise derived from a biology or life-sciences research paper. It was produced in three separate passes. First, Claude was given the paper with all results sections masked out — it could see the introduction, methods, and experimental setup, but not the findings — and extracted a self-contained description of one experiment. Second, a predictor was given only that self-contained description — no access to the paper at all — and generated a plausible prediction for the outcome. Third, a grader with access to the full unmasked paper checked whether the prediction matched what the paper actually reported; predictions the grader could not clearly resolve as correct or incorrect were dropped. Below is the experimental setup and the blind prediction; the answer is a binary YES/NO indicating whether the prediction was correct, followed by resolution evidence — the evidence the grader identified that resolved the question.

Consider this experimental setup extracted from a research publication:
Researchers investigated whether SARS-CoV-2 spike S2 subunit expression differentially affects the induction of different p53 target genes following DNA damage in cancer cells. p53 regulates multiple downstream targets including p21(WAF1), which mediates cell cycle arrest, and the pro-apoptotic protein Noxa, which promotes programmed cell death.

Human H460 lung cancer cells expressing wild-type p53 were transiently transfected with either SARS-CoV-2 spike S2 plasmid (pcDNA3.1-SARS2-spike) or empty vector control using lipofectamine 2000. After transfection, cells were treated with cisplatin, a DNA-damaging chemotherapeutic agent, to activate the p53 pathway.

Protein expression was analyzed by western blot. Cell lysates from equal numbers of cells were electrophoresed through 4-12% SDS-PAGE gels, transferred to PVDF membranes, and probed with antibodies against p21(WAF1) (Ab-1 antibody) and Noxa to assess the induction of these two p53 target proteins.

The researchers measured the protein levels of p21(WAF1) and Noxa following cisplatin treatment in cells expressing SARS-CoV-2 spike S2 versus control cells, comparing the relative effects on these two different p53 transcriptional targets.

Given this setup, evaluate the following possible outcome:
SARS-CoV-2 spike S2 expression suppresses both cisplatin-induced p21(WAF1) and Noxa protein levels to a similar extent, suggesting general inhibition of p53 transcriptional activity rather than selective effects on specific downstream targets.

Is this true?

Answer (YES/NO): NO